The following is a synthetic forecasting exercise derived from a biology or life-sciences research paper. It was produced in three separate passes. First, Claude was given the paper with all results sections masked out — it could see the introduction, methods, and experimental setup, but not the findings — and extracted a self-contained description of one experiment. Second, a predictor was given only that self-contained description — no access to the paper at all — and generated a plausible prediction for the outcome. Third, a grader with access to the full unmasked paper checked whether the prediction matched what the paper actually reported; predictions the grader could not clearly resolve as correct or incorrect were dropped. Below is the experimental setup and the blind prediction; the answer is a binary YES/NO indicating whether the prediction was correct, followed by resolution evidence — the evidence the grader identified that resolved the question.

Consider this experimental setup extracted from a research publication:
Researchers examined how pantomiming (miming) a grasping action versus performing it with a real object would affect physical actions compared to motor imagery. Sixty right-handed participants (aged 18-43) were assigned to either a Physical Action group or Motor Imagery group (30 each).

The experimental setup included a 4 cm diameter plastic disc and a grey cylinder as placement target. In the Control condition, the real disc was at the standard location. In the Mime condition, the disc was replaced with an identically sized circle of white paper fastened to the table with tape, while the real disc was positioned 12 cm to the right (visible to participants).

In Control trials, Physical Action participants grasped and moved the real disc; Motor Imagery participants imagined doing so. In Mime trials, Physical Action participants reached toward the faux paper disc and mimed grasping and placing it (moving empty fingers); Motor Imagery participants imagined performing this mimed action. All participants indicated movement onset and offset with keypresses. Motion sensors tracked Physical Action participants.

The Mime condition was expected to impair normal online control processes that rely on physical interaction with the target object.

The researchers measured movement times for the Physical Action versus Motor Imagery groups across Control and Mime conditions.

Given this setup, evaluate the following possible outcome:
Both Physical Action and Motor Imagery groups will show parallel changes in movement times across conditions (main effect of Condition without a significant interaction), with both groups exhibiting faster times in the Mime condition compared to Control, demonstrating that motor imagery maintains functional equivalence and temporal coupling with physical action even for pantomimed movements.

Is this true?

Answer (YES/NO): NO